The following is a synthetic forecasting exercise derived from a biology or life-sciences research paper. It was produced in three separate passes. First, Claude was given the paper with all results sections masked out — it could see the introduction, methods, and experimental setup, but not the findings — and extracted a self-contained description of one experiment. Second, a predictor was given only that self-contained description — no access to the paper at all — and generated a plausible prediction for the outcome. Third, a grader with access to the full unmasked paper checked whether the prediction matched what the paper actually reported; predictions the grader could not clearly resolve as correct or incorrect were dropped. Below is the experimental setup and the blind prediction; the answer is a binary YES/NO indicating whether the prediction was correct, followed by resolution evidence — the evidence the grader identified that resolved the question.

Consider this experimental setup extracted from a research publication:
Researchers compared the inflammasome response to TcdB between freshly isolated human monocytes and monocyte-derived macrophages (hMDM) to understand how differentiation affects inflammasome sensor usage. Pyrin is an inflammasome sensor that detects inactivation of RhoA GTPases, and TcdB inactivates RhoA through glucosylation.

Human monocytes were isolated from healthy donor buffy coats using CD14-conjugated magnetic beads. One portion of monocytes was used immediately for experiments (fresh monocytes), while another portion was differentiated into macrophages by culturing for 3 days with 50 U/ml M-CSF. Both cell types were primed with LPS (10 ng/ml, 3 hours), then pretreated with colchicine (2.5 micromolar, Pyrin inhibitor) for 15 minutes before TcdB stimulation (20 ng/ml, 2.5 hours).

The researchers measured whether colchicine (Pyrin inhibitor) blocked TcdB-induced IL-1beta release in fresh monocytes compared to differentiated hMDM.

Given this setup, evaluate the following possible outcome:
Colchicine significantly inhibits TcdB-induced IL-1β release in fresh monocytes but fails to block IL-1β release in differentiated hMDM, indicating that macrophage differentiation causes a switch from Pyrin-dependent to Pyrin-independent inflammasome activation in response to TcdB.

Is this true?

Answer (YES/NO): YES